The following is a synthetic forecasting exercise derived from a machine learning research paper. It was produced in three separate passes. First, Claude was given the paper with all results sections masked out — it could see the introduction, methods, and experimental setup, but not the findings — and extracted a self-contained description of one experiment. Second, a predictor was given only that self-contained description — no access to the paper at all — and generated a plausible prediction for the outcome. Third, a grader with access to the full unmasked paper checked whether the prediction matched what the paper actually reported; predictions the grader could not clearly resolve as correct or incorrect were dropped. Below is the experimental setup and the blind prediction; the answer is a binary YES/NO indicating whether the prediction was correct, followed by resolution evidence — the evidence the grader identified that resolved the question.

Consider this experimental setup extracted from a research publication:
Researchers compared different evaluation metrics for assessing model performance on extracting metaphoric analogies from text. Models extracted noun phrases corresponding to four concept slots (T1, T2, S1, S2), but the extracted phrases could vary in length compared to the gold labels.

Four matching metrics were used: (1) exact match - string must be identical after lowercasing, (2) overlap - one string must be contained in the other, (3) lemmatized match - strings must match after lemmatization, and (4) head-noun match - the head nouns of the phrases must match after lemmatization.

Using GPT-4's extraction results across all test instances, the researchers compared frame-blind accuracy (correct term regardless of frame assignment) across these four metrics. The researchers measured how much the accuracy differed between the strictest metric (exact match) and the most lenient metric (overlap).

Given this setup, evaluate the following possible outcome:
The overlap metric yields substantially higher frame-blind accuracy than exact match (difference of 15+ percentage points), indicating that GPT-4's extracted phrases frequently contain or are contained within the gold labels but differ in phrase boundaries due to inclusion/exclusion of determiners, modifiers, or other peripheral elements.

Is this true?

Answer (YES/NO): NO